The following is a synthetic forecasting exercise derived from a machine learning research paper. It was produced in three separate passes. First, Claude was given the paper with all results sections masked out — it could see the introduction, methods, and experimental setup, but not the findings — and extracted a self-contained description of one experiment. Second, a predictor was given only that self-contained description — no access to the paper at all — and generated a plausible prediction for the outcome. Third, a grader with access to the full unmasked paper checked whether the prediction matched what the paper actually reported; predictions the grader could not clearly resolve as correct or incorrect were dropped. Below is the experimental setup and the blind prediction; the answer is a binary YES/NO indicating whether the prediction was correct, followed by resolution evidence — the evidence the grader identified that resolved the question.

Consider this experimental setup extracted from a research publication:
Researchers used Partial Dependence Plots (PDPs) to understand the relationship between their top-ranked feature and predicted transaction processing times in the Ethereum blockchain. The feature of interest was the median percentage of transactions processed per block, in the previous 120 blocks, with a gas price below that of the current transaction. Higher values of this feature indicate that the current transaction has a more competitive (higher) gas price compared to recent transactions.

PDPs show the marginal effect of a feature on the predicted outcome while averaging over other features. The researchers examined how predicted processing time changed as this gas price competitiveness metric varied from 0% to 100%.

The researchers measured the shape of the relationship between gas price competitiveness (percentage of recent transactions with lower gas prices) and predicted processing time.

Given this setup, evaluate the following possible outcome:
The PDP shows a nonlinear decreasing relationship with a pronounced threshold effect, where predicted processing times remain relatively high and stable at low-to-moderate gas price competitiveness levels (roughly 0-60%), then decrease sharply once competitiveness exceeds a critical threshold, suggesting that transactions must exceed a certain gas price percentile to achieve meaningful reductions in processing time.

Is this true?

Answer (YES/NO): NO